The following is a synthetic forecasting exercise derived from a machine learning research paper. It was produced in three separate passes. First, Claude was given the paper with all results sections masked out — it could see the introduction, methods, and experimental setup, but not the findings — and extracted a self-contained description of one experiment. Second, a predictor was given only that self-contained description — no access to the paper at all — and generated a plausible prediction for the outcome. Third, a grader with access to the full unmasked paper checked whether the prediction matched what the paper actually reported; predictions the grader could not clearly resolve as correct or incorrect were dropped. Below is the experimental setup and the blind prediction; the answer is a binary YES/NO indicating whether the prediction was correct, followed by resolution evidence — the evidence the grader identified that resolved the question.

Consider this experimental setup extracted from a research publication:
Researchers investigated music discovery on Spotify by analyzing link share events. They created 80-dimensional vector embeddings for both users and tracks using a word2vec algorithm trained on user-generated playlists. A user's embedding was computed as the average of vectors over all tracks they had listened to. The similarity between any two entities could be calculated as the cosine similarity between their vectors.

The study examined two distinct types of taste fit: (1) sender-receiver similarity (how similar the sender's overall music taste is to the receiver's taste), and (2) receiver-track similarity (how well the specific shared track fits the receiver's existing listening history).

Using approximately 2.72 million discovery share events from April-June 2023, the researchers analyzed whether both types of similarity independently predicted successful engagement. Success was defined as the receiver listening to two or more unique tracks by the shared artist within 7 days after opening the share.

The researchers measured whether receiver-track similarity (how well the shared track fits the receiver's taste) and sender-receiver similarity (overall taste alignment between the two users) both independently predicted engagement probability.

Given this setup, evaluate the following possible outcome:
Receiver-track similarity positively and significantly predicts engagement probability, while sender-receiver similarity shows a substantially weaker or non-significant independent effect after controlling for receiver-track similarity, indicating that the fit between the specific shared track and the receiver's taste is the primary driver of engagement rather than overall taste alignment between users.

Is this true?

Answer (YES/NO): NO